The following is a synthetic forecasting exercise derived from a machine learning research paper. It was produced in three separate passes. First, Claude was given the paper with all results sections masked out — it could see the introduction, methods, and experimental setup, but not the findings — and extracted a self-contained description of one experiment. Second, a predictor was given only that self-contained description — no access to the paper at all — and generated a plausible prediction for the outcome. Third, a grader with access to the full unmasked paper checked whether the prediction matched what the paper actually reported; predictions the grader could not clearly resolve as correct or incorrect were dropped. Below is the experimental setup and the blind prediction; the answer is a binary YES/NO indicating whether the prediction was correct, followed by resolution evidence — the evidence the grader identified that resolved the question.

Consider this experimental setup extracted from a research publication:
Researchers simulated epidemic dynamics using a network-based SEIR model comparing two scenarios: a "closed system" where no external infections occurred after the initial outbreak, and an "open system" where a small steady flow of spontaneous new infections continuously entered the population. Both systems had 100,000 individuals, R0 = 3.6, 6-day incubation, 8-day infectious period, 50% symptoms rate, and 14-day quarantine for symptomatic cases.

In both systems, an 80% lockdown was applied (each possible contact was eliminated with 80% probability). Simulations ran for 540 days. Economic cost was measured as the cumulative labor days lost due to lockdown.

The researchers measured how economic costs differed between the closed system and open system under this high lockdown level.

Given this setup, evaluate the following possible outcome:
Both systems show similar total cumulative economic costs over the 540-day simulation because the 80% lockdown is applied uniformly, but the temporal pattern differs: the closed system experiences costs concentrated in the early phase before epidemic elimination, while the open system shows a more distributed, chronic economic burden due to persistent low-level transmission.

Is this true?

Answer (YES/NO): NO